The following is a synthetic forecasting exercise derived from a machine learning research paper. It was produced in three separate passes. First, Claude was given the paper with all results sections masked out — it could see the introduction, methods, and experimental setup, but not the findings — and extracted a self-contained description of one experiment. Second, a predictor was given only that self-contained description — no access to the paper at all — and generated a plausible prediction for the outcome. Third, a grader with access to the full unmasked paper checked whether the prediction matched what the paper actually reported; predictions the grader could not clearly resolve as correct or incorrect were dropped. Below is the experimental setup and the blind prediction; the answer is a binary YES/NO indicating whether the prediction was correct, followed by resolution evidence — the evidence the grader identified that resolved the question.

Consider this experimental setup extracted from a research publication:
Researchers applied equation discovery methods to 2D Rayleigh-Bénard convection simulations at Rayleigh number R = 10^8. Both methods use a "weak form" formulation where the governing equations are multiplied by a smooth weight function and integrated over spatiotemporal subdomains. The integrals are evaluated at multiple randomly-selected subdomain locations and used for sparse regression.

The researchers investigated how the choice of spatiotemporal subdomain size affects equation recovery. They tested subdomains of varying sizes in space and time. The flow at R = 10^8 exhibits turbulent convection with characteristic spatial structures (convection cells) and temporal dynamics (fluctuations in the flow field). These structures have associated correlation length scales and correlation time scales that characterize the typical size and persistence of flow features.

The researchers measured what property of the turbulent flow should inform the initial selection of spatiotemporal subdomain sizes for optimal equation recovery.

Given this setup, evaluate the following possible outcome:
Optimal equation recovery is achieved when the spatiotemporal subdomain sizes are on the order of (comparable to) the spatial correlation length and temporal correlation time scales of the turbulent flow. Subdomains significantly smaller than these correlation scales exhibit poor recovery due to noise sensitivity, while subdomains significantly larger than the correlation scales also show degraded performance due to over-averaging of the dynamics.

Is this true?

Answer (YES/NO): YES